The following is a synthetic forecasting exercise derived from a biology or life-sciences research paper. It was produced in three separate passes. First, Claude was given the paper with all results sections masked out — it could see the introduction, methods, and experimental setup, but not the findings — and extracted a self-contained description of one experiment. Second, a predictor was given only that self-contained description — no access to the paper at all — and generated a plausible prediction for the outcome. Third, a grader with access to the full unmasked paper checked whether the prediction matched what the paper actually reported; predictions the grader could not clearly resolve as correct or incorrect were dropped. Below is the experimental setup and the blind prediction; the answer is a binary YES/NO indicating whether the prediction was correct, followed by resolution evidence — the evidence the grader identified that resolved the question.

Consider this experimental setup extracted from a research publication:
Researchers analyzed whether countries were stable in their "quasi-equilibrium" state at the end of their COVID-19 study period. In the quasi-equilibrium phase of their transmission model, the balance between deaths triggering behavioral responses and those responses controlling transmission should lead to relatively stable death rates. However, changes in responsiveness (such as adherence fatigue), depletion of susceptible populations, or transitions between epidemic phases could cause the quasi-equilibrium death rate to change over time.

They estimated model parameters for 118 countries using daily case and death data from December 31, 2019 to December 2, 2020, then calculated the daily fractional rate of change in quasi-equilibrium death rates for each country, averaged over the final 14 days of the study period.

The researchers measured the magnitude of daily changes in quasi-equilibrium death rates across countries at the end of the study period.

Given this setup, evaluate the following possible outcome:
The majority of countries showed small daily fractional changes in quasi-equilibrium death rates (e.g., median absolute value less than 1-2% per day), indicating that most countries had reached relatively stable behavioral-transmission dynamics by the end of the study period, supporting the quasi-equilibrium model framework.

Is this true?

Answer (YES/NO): YES